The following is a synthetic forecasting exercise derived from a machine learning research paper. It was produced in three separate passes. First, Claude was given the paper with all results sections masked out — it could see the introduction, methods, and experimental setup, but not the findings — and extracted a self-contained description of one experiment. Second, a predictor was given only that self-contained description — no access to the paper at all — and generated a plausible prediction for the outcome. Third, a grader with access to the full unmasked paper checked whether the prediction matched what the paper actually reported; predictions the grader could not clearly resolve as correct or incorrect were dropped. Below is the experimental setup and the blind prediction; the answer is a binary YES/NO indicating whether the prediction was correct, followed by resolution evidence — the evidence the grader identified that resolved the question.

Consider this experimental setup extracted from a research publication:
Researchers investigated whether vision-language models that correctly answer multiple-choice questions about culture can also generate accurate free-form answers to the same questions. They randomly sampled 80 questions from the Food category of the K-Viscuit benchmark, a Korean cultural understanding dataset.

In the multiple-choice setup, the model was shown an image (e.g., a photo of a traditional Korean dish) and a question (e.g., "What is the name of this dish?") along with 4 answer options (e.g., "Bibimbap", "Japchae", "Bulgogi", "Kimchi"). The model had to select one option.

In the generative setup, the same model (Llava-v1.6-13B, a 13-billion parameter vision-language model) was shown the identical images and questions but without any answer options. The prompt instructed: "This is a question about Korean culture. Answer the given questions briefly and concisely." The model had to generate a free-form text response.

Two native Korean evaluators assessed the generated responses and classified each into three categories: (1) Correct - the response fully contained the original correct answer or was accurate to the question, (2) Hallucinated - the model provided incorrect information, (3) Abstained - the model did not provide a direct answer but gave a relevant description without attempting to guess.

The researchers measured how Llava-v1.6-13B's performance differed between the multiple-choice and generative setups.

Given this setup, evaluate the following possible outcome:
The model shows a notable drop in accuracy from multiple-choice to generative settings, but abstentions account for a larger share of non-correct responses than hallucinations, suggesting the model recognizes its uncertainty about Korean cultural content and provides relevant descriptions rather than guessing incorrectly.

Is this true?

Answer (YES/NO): NO